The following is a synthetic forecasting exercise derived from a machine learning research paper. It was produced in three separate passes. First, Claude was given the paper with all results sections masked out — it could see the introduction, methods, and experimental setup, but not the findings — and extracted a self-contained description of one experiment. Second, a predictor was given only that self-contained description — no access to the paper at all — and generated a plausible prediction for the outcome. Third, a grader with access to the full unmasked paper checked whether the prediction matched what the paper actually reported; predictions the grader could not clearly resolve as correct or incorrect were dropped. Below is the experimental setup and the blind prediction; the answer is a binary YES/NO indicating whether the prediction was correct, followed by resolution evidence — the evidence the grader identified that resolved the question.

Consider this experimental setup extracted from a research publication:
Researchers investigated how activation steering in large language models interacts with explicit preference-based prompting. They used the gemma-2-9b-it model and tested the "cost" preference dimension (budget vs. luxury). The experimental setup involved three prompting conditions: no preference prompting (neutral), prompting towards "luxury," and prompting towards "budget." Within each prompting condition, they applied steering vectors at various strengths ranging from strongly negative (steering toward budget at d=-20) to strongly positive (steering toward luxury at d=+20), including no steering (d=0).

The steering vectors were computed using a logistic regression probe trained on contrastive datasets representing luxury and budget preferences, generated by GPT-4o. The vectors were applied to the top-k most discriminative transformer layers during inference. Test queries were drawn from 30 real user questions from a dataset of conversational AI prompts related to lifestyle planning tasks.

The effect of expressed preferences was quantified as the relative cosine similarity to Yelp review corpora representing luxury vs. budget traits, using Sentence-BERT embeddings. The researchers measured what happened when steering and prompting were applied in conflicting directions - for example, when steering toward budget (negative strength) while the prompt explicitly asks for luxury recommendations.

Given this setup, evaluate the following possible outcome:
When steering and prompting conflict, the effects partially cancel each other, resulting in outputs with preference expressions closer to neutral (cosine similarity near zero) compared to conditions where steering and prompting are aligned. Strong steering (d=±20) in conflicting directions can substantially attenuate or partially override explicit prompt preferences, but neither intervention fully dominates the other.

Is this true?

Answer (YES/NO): YES